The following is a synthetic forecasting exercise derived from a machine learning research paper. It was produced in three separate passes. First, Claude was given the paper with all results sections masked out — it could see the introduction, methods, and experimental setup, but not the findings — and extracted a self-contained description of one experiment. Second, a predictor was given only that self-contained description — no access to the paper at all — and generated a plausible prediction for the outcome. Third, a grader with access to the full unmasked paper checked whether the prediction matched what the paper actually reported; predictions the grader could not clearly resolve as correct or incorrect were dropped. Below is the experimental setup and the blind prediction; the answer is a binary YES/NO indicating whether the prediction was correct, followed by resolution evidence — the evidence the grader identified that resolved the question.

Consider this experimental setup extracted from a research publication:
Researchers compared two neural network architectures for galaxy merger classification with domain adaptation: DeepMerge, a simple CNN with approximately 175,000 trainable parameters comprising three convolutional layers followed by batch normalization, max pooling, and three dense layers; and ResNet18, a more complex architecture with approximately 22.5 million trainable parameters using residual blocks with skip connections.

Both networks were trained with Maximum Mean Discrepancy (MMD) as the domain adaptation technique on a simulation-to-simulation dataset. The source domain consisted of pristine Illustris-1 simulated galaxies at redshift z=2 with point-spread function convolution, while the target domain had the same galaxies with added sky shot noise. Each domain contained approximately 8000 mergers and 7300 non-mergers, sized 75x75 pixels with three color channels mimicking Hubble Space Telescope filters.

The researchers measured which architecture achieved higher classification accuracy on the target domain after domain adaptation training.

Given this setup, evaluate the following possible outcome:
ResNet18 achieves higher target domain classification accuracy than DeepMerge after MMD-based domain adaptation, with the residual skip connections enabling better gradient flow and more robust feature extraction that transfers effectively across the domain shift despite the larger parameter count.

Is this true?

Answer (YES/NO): NO